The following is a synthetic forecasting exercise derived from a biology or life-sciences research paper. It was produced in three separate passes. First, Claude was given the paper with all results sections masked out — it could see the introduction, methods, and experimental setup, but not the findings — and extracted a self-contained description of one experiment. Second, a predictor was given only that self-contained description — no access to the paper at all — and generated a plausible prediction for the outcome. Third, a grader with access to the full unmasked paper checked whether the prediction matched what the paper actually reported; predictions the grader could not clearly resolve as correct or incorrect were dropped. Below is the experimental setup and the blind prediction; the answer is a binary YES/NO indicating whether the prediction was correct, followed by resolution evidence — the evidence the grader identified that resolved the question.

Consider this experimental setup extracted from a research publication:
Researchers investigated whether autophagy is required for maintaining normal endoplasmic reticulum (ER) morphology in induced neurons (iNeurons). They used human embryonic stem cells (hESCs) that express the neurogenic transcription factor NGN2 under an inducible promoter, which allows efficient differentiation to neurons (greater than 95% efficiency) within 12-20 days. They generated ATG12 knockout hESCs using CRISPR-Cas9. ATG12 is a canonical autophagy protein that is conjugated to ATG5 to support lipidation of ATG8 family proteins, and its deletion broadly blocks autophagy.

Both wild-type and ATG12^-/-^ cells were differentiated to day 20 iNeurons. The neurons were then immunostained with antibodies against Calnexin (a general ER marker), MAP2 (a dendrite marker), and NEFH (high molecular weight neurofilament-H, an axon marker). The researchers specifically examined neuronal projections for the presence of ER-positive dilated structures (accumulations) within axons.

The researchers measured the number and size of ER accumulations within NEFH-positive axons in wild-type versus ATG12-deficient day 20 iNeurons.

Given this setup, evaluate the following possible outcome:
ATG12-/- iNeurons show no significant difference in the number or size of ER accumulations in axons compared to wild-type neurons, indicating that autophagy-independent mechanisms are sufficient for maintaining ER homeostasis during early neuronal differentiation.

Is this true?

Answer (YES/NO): NO